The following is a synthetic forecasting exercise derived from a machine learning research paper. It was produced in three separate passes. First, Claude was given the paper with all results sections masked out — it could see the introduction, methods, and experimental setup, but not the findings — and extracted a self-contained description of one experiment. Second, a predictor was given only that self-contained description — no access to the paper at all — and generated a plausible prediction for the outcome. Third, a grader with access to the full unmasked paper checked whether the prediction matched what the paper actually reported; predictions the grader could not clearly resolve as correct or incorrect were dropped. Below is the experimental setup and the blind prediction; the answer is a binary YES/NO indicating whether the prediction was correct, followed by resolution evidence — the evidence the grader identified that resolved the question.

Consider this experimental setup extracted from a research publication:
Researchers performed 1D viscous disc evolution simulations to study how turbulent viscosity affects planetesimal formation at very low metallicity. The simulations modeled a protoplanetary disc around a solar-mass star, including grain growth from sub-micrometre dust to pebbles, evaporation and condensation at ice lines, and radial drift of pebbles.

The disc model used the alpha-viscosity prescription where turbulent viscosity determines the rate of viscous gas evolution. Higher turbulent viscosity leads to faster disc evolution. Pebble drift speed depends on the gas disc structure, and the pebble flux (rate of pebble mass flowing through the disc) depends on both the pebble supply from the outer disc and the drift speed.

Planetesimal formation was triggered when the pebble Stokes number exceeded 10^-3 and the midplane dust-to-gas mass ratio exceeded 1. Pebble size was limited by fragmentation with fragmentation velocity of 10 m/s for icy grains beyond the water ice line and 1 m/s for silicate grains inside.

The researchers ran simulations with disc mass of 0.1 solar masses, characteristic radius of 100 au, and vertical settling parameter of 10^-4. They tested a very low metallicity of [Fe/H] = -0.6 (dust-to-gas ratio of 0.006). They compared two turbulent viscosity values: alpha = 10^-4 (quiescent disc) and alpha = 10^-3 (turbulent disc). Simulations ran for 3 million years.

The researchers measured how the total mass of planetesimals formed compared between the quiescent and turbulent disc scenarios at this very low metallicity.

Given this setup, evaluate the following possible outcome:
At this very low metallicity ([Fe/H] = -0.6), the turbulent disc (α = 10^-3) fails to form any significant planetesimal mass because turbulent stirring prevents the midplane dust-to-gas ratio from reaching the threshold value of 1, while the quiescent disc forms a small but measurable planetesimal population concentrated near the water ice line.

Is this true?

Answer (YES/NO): NO